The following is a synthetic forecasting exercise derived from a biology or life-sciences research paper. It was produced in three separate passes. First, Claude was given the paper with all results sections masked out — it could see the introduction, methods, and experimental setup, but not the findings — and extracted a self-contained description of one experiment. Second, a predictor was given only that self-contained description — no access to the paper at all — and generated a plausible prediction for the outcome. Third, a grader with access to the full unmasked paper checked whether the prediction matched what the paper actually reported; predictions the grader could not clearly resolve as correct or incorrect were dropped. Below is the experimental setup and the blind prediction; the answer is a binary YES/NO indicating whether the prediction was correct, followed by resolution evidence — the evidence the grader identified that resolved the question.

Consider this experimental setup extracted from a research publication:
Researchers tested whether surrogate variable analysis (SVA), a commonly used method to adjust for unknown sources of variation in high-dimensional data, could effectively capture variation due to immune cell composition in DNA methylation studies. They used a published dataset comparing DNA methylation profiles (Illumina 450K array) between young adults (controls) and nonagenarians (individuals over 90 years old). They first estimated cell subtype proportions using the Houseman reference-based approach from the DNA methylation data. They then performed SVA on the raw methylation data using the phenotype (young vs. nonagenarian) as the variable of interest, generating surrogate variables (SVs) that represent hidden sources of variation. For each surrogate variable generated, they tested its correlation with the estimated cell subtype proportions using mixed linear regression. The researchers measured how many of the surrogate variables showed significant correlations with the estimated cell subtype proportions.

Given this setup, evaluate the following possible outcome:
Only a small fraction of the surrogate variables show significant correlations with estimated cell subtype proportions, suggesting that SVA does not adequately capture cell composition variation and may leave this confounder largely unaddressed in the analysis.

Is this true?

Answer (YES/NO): NO